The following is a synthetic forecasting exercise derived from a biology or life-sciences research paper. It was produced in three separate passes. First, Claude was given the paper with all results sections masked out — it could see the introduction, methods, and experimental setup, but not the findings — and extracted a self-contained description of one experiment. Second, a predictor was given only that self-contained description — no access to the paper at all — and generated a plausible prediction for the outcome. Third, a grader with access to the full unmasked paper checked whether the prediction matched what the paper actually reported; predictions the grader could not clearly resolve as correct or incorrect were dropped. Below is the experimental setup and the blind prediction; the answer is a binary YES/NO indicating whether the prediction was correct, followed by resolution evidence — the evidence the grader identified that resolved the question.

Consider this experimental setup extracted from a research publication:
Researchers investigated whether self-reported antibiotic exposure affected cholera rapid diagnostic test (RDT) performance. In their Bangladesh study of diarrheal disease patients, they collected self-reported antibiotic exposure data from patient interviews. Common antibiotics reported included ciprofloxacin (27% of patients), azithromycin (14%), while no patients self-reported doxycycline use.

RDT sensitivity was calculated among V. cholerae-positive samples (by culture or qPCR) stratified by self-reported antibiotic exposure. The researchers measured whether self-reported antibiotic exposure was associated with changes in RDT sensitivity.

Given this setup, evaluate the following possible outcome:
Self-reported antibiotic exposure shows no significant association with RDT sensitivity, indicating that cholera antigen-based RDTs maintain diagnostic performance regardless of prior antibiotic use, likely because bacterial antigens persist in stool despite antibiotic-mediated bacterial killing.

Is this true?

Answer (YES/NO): YES